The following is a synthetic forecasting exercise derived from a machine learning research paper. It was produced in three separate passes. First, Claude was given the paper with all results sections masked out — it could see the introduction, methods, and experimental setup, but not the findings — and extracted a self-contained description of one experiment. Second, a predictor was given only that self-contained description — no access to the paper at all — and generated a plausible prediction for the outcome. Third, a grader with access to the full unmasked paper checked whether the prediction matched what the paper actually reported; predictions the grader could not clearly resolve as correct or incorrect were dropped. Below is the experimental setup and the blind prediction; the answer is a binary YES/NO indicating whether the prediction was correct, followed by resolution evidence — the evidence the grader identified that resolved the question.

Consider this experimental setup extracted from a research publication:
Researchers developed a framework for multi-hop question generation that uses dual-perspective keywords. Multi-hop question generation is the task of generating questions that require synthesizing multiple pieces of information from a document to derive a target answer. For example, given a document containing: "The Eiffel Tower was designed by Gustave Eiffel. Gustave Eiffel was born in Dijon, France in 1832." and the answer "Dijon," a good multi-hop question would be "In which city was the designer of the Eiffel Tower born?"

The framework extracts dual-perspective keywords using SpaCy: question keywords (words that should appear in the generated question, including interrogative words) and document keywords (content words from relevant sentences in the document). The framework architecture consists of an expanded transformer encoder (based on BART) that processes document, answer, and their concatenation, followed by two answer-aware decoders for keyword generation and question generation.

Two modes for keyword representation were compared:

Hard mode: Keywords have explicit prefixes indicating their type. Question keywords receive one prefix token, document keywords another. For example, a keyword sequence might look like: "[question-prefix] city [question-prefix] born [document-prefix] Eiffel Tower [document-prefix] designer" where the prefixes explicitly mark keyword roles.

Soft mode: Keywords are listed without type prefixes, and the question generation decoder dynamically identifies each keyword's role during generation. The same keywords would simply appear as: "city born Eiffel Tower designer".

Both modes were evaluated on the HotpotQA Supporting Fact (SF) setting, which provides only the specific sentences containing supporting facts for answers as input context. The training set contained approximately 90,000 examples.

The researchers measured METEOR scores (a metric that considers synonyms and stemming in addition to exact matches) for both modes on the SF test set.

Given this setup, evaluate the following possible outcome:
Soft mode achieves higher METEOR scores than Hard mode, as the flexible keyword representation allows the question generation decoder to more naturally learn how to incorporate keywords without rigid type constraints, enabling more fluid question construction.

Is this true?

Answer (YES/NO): YES